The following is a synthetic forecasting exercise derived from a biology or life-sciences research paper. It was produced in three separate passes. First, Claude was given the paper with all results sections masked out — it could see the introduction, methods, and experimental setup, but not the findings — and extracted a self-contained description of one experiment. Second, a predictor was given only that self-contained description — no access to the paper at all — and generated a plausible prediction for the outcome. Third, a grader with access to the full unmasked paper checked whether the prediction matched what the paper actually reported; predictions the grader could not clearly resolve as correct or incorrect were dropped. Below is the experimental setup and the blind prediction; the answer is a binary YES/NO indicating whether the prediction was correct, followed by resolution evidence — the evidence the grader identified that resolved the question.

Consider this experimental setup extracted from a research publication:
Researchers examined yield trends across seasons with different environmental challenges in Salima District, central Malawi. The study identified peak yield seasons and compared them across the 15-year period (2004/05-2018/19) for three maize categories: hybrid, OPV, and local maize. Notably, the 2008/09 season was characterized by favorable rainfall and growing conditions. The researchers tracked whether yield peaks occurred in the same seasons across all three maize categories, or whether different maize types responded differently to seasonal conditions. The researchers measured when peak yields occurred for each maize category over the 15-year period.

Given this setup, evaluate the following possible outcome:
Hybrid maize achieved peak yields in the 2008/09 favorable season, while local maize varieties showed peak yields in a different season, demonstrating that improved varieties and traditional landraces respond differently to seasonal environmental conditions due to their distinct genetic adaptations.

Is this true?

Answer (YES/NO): NO